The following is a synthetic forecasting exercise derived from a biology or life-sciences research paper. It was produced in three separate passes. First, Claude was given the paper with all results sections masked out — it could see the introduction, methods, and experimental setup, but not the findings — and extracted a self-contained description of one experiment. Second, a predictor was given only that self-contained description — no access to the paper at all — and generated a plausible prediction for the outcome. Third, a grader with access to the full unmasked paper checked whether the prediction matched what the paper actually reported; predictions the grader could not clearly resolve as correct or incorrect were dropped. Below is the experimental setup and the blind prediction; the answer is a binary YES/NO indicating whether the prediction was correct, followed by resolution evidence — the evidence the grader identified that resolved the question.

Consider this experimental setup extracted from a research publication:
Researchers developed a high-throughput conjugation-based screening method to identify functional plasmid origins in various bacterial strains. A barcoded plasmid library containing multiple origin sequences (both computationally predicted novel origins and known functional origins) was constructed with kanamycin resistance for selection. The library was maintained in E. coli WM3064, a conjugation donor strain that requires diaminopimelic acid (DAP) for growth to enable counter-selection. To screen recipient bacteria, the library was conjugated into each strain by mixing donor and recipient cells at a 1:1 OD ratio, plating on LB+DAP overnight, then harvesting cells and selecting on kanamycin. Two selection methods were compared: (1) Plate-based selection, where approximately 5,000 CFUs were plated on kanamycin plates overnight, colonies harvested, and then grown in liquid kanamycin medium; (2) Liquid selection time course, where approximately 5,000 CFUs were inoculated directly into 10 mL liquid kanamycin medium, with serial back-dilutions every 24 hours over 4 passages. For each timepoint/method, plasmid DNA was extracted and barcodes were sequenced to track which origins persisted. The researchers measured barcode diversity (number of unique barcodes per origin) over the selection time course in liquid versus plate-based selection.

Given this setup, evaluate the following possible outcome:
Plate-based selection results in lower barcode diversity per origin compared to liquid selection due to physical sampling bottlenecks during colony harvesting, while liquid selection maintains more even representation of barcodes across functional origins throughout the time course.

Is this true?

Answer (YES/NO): NO